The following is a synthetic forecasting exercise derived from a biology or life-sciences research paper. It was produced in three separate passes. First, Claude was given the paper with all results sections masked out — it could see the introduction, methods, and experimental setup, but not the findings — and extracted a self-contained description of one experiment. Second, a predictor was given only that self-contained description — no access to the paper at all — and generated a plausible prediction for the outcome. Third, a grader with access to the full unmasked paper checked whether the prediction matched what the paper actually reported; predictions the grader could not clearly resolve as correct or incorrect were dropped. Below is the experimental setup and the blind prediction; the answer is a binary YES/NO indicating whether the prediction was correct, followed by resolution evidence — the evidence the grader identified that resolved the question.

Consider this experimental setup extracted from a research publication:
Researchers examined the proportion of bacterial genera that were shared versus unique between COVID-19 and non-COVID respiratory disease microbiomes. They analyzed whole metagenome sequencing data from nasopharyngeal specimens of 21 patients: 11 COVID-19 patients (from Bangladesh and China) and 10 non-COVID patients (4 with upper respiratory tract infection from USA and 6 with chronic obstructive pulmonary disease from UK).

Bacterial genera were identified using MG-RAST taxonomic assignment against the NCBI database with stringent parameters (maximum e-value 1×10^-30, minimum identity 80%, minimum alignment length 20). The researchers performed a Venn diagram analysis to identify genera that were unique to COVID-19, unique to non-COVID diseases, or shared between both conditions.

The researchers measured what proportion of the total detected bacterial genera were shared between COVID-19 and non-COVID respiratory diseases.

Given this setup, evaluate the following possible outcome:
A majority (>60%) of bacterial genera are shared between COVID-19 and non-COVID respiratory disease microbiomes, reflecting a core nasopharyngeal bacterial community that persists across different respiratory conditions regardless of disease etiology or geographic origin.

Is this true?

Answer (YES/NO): YES